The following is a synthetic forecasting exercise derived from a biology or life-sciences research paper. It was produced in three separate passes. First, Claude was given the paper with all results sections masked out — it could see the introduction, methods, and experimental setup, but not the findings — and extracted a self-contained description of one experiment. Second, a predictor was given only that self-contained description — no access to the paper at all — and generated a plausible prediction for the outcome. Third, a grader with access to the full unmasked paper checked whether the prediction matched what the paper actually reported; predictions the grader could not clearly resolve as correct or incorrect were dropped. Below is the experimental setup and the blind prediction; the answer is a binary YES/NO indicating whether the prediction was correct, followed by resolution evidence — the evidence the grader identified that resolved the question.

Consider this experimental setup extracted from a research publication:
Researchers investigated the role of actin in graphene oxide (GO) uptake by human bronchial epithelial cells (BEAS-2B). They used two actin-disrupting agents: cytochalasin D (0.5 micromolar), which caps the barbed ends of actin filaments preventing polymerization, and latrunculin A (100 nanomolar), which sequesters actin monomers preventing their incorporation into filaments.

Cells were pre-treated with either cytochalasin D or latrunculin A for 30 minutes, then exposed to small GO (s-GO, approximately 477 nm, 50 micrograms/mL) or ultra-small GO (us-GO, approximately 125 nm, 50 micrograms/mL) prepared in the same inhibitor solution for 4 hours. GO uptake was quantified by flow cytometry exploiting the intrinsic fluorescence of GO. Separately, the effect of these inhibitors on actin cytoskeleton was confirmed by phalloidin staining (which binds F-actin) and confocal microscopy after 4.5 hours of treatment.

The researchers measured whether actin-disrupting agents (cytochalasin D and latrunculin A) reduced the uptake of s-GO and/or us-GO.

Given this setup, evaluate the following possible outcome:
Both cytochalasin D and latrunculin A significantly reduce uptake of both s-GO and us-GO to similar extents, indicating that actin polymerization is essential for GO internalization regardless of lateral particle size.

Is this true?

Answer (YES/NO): NO